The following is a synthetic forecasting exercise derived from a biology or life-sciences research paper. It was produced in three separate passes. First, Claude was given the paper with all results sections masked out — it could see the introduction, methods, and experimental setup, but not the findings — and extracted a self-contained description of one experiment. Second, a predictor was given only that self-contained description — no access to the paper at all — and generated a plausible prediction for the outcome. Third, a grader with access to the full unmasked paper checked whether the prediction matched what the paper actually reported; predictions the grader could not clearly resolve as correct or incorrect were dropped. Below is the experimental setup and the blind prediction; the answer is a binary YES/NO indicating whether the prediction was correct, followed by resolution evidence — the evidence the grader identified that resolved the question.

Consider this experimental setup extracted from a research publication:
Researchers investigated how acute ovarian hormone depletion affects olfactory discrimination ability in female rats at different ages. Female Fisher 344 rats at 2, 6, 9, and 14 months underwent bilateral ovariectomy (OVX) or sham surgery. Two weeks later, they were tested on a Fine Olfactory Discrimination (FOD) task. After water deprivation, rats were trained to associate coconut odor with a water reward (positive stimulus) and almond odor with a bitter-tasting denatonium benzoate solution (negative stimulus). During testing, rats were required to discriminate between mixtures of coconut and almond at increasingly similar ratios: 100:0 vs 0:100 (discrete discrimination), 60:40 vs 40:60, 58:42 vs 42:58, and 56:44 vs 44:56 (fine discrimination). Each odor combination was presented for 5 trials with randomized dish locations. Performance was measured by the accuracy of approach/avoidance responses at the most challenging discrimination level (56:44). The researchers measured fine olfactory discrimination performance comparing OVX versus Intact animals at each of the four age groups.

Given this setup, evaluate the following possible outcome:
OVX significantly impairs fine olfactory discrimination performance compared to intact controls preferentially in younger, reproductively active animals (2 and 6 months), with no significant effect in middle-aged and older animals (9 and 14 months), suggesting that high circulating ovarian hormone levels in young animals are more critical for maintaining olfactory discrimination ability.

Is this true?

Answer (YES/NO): NO